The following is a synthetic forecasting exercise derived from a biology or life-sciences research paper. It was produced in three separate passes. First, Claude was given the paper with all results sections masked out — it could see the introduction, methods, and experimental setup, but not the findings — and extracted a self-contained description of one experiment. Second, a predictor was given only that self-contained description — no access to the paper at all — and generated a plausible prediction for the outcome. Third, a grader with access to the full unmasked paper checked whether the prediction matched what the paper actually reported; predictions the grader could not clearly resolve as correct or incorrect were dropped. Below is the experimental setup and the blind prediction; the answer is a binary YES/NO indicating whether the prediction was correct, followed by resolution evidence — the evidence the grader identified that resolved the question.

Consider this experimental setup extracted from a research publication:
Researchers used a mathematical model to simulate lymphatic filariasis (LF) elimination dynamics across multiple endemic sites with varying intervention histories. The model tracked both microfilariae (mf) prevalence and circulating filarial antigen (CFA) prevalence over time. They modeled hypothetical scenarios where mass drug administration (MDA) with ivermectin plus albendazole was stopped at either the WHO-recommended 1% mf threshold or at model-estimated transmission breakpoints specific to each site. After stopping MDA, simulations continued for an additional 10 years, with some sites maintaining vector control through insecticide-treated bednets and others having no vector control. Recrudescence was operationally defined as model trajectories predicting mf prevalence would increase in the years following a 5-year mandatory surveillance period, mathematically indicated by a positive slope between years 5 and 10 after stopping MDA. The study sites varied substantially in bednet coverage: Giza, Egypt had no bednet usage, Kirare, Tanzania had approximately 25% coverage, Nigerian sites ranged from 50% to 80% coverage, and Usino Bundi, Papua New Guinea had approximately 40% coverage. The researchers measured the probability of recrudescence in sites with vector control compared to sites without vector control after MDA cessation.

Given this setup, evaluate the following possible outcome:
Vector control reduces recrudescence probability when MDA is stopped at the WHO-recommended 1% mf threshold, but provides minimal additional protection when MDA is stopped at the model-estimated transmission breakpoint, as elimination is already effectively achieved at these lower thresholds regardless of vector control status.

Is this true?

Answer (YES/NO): YES